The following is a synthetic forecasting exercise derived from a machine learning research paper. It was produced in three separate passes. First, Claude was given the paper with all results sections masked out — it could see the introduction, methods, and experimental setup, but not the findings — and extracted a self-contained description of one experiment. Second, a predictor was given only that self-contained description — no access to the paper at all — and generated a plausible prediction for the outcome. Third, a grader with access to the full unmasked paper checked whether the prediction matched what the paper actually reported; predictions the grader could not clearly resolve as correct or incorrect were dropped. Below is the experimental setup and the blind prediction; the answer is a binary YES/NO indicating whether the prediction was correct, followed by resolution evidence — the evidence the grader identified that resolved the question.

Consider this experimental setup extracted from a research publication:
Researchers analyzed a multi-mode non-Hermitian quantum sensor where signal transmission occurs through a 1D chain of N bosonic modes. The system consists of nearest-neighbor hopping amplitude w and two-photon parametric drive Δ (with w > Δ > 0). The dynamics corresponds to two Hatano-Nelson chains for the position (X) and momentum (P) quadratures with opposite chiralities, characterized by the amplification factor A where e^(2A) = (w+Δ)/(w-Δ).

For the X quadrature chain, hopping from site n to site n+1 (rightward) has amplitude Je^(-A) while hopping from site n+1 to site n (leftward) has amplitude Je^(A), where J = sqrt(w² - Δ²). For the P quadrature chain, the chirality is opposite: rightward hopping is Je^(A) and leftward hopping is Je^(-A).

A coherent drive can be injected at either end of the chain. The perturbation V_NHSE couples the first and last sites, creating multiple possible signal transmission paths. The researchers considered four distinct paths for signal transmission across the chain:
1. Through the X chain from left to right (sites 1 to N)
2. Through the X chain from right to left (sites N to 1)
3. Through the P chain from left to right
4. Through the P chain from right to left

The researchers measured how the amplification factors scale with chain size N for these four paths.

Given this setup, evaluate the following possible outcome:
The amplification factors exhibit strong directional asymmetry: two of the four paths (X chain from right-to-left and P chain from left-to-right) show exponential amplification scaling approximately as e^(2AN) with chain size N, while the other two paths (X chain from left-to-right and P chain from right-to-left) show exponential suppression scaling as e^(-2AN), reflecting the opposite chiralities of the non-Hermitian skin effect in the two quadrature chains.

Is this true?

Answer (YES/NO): NO